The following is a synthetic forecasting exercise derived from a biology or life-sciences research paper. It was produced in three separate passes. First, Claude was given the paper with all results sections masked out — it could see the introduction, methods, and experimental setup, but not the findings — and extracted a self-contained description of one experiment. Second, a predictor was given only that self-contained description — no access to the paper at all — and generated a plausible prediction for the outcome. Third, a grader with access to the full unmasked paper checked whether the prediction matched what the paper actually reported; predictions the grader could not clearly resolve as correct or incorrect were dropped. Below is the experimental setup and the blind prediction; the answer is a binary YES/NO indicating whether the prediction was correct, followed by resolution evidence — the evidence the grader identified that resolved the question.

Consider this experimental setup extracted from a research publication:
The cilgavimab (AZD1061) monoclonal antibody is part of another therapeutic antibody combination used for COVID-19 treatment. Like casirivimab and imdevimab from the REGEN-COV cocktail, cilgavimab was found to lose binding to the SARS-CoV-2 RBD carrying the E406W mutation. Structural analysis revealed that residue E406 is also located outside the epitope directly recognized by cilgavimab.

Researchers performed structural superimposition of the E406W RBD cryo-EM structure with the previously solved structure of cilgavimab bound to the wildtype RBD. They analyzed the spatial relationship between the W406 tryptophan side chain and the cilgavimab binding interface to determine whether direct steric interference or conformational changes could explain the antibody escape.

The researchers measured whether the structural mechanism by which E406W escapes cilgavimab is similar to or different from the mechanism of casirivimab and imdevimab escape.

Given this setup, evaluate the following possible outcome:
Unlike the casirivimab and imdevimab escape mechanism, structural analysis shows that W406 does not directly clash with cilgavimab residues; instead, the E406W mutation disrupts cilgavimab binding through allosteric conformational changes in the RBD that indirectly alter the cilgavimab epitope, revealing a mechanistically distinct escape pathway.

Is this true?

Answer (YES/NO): NO